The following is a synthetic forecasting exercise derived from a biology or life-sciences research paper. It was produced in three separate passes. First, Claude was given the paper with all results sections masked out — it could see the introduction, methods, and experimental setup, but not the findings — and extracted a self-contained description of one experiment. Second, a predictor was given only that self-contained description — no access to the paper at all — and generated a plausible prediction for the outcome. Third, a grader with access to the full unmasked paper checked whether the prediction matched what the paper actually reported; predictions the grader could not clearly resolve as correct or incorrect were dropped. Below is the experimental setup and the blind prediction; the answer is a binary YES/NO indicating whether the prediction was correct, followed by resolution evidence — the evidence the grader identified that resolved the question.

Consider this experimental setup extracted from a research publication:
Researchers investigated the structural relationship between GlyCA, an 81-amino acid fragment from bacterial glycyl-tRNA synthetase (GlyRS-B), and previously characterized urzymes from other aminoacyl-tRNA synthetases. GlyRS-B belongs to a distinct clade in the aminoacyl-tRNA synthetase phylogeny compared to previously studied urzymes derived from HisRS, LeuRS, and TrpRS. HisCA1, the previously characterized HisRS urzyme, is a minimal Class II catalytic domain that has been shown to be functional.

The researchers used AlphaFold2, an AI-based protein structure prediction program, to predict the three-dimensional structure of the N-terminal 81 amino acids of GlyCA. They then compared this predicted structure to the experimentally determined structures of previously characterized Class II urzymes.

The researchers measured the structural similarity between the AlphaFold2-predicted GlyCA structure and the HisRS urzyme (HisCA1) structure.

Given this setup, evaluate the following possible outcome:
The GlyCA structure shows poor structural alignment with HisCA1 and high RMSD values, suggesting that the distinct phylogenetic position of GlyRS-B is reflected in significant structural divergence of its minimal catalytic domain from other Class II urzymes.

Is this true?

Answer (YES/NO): NO